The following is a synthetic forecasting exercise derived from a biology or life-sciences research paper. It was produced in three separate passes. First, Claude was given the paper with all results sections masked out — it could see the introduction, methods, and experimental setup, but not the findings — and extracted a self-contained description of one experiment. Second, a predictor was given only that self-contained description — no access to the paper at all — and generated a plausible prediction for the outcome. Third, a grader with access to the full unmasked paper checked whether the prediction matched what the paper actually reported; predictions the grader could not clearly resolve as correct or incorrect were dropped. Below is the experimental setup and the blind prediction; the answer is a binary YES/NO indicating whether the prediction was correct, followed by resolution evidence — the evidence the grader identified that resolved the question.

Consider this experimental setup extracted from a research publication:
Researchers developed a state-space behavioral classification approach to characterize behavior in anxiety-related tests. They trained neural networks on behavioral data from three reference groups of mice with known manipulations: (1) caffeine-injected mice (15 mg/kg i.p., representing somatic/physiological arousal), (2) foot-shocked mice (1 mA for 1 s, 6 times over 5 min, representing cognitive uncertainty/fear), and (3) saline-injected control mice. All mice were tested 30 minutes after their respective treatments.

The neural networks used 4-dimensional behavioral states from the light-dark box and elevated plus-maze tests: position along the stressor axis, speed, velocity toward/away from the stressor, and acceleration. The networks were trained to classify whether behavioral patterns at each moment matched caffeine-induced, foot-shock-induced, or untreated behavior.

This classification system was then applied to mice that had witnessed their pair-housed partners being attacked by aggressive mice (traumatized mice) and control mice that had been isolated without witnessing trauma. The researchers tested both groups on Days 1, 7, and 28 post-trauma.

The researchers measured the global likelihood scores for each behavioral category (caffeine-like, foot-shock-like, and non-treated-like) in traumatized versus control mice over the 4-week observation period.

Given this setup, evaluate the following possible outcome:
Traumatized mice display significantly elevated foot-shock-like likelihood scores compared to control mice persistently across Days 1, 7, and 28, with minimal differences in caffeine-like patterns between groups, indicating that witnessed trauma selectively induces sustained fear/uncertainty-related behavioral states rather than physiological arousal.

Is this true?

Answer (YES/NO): NO